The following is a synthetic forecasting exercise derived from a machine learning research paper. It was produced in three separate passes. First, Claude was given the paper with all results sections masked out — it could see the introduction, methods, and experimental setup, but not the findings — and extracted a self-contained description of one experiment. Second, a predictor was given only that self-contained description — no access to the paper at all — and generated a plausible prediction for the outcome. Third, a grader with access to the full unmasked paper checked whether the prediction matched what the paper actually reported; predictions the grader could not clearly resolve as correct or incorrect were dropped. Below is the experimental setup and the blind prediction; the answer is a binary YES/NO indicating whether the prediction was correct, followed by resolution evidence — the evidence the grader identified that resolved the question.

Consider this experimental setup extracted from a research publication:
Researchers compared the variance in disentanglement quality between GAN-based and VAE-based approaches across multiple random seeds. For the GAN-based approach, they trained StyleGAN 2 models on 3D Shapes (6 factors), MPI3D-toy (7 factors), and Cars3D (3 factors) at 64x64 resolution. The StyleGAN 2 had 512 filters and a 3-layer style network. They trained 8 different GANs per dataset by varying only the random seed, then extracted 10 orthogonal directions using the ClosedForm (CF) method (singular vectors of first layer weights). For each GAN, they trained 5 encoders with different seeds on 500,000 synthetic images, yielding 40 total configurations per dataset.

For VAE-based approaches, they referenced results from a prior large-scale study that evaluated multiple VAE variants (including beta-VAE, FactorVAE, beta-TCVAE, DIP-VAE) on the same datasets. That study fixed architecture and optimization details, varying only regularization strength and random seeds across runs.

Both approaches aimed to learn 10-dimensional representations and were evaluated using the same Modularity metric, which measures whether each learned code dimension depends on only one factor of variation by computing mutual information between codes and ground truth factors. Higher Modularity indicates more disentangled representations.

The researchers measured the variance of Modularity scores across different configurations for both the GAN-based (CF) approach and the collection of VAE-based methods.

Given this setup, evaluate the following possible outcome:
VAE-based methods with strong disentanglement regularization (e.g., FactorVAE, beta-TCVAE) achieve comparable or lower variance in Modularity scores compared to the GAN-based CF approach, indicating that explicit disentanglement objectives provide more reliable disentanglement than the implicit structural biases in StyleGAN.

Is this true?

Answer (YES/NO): NO